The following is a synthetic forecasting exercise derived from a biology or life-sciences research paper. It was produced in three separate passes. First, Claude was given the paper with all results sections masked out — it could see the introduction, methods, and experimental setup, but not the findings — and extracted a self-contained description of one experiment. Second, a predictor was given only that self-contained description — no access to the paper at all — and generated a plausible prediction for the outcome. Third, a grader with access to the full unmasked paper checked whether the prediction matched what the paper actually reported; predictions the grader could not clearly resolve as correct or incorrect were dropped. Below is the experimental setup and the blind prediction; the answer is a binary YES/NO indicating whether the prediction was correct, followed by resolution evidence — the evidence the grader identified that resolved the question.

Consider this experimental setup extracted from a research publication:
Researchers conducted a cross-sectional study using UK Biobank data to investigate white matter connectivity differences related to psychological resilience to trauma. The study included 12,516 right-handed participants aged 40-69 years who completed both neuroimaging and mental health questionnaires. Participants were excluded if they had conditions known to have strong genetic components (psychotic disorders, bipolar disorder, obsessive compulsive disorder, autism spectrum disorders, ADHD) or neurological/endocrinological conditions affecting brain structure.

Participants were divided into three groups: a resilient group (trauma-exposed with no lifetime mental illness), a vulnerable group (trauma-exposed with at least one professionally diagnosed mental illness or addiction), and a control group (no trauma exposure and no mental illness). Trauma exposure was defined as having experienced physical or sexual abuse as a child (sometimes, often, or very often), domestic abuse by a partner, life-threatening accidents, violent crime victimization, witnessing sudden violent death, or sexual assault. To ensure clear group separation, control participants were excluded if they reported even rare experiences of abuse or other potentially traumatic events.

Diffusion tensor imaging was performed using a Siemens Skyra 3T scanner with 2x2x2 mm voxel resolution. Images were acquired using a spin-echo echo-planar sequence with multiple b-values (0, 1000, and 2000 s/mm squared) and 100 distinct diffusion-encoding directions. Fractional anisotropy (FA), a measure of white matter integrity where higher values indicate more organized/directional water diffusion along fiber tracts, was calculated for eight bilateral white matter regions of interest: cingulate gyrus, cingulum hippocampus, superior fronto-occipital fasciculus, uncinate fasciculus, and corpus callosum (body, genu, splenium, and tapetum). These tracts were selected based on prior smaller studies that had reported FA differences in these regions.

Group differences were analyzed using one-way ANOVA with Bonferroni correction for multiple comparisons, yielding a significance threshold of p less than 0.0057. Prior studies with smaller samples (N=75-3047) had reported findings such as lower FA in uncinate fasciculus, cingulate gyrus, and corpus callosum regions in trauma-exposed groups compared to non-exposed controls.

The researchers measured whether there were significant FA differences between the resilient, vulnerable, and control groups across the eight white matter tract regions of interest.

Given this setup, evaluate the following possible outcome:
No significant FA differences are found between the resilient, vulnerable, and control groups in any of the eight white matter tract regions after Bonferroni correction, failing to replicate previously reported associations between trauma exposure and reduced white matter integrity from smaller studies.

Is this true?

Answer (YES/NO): NO